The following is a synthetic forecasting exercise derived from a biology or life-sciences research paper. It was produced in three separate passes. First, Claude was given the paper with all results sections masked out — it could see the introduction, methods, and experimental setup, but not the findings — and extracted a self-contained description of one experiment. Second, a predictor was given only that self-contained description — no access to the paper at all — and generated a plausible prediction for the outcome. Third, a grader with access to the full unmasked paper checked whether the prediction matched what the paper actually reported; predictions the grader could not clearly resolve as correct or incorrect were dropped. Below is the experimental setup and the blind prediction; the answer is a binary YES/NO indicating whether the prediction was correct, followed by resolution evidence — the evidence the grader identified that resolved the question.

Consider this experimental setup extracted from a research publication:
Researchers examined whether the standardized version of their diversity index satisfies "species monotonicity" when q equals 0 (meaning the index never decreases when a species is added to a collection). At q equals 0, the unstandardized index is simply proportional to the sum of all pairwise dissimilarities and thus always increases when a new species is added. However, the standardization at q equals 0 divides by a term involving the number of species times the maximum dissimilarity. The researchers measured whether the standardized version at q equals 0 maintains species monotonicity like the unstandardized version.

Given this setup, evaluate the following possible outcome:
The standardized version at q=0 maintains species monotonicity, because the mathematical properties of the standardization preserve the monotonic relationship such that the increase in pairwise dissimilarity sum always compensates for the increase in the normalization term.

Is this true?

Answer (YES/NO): NO